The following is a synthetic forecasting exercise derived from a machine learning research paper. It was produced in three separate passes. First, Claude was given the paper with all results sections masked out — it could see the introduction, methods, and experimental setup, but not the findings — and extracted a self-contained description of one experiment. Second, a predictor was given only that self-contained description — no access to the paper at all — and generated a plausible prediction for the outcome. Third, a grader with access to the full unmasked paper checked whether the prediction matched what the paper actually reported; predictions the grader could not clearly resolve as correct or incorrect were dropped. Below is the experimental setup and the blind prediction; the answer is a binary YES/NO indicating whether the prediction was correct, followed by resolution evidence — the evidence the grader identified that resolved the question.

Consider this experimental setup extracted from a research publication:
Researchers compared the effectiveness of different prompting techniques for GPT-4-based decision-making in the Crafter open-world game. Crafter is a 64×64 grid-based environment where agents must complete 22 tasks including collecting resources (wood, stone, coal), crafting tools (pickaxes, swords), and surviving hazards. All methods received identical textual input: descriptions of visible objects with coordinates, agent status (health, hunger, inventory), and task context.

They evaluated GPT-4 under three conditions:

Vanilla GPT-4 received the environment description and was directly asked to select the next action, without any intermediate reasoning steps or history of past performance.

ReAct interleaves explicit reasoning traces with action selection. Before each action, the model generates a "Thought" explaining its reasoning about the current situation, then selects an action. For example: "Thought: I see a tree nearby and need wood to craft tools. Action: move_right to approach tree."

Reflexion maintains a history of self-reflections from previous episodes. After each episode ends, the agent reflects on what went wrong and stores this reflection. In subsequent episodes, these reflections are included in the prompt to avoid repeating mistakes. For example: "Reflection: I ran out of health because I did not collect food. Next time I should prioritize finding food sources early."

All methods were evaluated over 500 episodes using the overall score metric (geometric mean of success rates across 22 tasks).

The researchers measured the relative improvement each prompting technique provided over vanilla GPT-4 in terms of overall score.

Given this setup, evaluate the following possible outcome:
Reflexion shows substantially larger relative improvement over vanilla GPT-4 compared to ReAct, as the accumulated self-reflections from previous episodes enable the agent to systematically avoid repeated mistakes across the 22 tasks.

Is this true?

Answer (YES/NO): YES